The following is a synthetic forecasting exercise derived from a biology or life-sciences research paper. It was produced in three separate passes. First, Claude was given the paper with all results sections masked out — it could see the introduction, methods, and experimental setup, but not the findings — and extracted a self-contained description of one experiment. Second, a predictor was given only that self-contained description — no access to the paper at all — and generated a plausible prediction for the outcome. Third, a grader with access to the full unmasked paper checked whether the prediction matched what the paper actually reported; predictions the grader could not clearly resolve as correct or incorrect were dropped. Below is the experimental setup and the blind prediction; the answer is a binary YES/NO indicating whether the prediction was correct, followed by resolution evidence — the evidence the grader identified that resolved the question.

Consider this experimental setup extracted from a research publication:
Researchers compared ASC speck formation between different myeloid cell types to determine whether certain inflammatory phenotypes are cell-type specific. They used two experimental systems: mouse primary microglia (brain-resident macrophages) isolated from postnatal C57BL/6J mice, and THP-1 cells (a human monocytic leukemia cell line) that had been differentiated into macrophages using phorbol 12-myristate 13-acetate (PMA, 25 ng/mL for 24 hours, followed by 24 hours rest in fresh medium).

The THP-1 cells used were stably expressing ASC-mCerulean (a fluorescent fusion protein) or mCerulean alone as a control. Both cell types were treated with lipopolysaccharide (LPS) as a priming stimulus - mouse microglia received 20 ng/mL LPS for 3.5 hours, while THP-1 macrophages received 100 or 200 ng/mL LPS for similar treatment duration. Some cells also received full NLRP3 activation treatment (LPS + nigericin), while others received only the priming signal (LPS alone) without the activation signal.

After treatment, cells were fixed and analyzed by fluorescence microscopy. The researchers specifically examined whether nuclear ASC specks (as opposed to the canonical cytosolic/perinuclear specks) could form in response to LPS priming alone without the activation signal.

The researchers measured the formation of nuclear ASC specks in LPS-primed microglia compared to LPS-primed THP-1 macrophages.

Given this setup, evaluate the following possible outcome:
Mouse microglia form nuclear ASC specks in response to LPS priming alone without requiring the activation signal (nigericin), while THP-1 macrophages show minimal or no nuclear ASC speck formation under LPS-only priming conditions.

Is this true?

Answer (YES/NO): YES